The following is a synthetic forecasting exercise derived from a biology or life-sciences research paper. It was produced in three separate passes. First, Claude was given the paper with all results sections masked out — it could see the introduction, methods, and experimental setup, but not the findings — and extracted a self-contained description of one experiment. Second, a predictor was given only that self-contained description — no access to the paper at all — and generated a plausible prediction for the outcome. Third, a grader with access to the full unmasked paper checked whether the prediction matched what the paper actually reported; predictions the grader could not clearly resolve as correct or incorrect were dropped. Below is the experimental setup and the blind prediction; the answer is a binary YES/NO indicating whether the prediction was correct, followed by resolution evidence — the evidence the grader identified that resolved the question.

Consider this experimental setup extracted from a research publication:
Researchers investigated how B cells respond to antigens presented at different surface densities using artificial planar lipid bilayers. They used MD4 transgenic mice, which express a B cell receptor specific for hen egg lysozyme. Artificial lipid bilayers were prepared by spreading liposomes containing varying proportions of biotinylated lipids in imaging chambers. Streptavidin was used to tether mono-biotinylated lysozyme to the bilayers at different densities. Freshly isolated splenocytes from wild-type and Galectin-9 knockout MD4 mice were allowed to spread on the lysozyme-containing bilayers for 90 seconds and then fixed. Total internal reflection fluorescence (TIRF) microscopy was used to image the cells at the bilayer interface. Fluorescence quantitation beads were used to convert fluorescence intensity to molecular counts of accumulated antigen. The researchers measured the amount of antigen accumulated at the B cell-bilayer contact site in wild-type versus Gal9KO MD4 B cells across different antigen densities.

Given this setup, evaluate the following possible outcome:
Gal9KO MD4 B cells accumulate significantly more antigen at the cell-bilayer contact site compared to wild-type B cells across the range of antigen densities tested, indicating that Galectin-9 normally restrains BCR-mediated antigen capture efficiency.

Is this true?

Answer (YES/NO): NO